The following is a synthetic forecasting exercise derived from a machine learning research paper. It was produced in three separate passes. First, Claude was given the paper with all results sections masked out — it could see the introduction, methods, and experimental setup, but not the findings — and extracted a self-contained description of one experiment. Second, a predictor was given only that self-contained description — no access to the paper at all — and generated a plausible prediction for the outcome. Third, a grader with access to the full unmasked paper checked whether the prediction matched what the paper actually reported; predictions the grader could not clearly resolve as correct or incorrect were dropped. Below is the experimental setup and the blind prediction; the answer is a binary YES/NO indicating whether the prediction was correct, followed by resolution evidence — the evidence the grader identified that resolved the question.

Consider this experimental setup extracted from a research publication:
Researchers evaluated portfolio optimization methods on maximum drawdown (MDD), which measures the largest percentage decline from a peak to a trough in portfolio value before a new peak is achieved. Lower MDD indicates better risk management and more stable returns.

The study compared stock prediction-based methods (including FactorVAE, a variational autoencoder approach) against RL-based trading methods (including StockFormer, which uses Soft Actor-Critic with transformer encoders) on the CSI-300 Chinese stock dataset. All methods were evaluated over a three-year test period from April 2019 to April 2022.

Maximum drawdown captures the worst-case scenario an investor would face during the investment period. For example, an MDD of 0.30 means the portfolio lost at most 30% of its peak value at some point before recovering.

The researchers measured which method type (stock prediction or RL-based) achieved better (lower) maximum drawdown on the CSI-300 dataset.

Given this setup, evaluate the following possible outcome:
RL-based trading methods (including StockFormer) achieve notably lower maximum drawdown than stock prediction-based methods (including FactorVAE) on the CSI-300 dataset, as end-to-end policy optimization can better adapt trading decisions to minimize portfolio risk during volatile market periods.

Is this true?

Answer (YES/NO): NO